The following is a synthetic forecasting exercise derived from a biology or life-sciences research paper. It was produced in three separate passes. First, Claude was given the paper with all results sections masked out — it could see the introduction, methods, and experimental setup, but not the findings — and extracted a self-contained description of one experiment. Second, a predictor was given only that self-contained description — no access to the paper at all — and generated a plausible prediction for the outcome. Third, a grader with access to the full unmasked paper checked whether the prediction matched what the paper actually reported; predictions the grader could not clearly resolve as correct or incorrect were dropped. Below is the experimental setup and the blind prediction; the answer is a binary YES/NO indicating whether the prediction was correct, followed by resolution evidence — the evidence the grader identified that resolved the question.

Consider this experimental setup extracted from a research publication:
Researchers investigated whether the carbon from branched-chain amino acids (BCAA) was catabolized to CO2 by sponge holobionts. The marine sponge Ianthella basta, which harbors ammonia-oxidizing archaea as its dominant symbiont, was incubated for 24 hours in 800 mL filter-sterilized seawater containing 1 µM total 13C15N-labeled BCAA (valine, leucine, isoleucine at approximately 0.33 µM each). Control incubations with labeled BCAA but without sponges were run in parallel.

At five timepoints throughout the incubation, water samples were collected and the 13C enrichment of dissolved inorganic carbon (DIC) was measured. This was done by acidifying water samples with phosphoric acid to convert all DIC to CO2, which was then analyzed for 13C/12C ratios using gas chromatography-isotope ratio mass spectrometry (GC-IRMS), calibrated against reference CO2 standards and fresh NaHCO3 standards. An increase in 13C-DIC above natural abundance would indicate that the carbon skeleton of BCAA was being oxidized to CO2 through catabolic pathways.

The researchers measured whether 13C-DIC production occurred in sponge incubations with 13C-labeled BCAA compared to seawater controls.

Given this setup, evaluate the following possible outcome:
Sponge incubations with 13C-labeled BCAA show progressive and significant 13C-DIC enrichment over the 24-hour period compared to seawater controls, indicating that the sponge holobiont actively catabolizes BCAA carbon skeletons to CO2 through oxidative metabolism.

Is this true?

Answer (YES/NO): YES